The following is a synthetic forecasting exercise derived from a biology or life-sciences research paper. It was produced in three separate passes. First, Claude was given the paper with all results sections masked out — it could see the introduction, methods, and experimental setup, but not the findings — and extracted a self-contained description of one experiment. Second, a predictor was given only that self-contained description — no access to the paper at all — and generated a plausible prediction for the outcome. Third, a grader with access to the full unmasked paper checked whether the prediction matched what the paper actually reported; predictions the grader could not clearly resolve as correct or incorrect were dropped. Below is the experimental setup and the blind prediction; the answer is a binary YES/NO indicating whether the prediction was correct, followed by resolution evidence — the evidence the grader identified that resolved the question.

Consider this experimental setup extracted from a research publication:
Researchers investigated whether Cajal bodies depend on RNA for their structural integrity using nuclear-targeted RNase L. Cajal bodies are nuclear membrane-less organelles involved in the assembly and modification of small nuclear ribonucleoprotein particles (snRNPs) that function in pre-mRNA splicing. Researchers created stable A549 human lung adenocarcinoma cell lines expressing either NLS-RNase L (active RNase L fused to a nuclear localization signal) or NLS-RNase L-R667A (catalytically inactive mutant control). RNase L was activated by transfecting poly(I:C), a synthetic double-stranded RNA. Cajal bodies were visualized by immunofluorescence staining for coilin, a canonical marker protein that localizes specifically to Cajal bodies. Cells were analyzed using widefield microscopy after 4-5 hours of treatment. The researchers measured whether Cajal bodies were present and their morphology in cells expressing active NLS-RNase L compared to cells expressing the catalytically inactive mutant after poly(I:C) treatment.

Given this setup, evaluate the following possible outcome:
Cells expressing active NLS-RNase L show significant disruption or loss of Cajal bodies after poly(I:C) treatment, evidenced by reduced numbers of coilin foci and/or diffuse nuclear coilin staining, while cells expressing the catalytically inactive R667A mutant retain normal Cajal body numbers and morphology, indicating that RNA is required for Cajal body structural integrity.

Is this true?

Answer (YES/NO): NO